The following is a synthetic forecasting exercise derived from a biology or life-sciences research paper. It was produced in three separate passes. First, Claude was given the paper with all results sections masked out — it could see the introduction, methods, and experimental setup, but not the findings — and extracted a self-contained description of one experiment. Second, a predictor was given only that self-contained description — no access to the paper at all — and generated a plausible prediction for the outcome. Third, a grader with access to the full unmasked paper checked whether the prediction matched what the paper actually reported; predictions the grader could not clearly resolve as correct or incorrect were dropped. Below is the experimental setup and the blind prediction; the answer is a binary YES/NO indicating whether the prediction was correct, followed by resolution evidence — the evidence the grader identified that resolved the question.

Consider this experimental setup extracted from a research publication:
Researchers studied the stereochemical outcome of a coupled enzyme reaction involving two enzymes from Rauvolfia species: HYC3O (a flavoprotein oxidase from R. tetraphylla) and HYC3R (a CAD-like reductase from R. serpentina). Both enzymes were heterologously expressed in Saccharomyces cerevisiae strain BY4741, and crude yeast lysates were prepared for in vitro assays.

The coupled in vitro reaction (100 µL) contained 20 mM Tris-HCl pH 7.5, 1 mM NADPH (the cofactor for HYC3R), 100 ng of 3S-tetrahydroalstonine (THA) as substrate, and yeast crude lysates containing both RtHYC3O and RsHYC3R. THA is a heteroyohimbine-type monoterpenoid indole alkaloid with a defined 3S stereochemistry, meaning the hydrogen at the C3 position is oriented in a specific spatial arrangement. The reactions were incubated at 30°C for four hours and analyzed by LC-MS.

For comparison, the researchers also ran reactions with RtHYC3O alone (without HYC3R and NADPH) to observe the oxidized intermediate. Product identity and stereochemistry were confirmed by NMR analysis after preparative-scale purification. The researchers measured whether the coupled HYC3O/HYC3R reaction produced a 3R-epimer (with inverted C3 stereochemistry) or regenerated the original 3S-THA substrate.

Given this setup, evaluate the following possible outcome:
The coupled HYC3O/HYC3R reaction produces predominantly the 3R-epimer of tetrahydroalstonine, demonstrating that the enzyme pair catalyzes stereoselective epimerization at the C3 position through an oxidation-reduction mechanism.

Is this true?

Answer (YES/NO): YES